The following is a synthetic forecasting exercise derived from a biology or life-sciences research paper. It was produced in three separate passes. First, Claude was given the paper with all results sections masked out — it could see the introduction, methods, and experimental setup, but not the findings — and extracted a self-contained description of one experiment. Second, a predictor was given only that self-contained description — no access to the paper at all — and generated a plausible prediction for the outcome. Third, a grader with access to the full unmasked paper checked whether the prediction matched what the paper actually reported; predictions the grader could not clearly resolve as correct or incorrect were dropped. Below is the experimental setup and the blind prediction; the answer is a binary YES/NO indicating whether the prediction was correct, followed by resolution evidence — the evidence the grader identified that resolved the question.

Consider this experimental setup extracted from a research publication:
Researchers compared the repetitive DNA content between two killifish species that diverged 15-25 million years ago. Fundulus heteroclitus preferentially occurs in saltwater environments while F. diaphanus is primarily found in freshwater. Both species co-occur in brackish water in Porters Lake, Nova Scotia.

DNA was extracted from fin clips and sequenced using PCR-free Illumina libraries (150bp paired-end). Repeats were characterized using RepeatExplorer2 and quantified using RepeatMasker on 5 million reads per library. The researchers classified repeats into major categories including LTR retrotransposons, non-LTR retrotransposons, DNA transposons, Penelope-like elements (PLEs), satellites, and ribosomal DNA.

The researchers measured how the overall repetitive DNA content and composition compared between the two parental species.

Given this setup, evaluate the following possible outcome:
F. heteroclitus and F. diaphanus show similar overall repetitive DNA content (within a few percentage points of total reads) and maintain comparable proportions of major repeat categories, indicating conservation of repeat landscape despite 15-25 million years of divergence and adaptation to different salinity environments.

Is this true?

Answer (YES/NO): YES